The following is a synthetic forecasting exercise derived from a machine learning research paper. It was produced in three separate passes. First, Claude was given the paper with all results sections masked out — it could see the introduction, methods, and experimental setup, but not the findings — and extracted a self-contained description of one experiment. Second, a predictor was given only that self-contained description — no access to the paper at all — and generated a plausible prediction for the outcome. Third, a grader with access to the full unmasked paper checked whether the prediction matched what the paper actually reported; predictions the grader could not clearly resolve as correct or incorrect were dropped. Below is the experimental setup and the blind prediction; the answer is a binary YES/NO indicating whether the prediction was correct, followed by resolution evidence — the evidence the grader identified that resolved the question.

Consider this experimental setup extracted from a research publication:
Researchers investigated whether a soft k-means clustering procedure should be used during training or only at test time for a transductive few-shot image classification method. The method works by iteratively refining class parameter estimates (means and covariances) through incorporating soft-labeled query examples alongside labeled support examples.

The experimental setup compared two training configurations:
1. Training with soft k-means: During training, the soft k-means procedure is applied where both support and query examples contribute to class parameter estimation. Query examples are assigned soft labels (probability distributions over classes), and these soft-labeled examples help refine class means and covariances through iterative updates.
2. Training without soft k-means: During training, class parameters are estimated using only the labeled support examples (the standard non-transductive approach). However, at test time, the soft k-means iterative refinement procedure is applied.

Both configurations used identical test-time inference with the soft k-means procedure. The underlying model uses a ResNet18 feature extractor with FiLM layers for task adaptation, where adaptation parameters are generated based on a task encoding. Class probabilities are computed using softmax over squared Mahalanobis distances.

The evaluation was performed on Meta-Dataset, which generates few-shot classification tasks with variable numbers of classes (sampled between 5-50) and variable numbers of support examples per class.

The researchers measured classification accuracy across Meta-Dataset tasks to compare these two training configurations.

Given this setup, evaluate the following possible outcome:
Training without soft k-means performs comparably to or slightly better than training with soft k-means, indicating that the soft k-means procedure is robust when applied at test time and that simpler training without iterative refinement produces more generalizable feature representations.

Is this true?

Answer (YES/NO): NO